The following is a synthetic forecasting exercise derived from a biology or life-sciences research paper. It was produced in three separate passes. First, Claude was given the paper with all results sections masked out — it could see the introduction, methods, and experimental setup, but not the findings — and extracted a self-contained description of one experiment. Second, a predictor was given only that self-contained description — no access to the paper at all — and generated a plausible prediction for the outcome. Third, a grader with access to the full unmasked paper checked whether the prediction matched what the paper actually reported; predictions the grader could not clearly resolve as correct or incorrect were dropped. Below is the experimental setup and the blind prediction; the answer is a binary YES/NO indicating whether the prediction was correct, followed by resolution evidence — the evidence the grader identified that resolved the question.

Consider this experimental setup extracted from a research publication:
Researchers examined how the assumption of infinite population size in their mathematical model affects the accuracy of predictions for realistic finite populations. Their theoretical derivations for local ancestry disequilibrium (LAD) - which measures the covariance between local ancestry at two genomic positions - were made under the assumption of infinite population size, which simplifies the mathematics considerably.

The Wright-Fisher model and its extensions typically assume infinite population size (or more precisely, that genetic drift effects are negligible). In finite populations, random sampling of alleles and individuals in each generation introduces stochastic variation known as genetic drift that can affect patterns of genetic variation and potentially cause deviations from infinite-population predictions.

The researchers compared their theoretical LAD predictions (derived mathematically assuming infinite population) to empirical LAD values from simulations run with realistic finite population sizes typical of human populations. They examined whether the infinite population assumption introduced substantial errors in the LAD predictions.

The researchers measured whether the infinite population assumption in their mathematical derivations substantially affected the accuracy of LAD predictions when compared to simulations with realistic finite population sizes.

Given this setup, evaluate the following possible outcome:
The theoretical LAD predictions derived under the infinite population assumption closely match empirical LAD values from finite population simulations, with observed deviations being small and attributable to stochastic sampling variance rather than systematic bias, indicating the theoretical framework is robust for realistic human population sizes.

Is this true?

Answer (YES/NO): YES